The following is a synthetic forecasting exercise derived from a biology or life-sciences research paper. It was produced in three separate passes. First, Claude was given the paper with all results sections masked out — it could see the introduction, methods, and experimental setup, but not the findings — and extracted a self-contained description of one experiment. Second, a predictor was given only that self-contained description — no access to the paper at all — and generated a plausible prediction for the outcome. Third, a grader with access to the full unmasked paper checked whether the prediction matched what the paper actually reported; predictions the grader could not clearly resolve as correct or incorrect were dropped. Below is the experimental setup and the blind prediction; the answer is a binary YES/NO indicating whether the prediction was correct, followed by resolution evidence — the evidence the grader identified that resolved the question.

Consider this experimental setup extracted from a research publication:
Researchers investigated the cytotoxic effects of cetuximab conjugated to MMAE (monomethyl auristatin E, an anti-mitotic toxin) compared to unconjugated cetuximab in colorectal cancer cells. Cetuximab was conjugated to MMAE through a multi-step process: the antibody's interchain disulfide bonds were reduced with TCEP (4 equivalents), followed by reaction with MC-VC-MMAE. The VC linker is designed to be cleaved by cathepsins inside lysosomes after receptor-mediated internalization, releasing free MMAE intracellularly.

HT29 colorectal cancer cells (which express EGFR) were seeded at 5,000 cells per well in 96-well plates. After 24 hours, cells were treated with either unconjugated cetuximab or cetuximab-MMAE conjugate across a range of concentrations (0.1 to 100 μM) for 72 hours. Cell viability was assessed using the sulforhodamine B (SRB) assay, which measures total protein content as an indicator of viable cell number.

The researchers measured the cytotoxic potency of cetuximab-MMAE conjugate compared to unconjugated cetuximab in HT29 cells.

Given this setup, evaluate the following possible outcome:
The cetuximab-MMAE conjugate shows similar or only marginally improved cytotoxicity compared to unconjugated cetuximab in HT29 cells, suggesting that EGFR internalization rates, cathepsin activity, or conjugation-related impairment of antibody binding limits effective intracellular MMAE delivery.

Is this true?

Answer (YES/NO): NO